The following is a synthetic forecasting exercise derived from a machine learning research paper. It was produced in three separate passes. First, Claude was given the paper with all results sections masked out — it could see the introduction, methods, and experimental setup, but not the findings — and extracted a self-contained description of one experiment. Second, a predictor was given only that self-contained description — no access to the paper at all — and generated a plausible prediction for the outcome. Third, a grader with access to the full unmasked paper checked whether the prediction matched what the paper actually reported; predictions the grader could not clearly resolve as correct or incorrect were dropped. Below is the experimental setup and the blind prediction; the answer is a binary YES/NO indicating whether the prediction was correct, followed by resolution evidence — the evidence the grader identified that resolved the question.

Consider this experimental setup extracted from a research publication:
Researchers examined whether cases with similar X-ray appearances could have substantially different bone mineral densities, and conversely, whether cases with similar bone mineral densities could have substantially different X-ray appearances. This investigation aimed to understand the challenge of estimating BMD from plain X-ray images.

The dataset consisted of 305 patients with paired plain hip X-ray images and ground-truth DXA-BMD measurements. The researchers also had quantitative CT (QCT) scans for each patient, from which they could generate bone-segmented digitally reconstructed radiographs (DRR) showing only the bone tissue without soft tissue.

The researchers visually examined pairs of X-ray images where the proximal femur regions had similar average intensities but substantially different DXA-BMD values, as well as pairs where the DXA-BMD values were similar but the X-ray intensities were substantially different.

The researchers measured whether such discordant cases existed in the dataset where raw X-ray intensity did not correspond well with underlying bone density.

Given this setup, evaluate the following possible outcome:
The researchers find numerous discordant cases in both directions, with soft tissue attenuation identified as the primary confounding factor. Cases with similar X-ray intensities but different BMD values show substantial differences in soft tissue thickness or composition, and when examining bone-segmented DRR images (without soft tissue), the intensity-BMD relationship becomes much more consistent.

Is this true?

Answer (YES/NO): NO